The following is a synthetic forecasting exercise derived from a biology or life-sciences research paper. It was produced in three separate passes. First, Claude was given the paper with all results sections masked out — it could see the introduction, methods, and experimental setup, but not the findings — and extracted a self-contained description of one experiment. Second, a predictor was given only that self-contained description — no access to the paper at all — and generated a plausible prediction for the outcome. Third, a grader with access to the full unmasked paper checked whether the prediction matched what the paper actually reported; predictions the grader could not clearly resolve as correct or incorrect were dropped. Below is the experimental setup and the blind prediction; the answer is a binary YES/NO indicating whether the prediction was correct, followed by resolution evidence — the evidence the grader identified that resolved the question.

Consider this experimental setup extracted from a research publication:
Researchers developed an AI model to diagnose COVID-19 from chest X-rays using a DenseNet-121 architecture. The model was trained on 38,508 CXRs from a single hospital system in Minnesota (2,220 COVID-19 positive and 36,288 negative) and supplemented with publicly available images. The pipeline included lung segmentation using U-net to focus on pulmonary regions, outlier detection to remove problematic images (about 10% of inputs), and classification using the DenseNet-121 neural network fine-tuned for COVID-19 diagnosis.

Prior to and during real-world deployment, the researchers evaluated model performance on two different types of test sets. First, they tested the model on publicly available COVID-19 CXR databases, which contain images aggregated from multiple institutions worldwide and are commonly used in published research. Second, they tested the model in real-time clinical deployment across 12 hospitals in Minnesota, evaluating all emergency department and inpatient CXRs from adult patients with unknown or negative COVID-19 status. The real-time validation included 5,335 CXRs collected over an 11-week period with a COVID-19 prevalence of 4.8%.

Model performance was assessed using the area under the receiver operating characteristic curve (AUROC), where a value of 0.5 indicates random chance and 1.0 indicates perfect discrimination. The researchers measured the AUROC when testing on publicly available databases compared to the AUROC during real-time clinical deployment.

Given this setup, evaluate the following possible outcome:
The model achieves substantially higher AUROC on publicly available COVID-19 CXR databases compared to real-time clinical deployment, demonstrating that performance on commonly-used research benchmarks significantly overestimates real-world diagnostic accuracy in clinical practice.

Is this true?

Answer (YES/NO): YES